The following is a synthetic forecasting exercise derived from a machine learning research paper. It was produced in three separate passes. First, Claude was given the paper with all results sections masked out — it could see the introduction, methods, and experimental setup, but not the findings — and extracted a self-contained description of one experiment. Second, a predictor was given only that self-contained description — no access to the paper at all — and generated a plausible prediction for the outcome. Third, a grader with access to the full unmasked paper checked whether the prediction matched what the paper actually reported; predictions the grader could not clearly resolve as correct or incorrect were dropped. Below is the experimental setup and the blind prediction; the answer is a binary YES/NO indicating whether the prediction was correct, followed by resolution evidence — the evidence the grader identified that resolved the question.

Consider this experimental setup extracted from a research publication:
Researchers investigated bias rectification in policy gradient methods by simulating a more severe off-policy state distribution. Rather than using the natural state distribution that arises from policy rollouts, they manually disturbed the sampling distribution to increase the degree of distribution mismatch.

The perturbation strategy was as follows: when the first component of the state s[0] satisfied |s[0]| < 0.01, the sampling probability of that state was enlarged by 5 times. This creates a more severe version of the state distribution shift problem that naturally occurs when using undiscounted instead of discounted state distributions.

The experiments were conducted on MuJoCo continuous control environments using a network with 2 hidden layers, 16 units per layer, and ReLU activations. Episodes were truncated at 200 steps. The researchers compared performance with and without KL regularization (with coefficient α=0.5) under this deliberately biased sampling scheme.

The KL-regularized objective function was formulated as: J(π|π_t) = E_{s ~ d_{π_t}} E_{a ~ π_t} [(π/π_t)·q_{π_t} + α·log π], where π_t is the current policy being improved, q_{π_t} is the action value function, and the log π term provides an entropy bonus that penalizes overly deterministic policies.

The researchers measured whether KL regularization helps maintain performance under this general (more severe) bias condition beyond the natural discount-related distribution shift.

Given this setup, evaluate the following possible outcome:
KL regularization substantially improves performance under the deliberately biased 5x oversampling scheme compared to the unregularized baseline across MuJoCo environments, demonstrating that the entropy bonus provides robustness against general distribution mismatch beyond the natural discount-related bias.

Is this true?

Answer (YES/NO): YES